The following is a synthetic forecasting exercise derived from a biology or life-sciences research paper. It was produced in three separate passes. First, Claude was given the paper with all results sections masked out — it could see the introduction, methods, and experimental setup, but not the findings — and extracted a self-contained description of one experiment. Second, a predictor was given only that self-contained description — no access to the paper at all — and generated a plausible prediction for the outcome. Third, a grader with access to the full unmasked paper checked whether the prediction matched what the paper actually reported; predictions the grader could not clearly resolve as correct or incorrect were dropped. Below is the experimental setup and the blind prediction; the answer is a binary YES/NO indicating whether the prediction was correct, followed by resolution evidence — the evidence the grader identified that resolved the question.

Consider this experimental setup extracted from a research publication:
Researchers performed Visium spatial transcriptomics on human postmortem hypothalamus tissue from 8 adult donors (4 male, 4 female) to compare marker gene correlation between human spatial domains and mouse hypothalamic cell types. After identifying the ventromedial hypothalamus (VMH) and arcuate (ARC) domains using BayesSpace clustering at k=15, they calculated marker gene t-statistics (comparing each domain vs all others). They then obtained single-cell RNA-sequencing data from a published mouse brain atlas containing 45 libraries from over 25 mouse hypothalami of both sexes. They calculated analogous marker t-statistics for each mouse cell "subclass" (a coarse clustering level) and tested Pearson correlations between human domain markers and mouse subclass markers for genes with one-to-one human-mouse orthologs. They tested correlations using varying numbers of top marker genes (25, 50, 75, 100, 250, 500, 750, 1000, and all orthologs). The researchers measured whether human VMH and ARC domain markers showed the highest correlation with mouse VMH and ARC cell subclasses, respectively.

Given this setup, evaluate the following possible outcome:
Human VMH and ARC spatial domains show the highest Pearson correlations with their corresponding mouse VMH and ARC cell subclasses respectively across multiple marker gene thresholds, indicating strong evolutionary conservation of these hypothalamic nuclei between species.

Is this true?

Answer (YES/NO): YES